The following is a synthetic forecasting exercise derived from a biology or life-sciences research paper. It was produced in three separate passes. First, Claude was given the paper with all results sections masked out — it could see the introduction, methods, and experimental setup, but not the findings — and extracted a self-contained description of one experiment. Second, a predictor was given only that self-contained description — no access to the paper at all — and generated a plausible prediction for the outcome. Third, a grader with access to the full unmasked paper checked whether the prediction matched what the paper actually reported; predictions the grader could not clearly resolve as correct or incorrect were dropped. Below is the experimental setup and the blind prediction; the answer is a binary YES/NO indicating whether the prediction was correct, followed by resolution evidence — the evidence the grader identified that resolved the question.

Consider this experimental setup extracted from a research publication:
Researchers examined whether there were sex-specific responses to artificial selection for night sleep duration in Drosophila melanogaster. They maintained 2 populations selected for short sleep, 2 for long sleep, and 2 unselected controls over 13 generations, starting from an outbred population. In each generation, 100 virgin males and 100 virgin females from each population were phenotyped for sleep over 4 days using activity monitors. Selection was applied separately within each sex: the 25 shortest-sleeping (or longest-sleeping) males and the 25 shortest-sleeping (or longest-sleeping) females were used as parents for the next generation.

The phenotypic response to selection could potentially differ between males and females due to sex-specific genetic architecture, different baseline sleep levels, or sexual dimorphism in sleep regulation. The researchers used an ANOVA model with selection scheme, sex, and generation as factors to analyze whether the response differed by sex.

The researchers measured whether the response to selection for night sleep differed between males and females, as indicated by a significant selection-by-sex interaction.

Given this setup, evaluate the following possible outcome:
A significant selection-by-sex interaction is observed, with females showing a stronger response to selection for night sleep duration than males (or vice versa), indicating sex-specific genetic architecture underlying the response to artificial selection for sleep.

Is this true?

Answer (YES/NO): NO